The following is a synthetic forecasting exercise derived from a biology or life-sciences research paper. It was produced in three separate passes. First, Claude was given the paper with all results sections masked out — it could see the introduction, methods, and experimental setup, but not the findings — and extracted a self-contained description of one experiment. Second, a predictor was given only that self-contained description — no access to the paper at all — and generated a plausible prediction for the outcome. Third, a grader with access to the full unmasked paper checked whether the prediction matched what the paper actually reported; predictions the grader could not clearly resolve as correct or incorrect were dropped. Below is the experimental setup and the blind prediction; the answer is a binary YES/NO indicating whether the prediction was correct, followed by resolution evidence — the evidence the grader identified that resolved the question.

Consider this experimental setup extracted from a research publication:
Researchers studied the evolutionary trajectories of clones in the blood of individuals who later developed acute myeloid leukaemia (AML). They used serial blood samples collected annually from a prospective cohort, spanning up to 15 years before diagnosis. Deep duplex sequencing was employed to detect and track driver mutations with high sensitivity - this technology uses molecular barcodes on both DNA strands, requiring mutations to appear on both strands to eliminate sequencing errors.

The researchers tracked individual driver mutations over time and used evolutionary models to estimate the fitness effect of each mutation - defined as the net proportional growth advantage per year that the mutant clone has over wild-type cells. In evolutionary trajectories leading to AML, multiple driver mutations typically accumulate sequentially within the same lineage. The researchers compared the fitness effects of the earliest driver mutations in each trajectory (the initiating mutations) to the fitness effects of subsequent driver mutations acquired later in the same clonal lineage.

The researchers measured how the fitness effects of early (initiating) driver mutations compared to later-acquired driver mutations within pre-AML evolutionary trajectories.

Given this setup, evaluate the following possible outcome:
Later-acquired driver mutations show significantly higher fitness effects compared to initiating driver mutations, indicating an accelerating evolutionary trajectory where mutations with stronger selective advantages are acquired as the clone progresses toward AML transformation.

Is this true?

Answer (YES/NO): YES